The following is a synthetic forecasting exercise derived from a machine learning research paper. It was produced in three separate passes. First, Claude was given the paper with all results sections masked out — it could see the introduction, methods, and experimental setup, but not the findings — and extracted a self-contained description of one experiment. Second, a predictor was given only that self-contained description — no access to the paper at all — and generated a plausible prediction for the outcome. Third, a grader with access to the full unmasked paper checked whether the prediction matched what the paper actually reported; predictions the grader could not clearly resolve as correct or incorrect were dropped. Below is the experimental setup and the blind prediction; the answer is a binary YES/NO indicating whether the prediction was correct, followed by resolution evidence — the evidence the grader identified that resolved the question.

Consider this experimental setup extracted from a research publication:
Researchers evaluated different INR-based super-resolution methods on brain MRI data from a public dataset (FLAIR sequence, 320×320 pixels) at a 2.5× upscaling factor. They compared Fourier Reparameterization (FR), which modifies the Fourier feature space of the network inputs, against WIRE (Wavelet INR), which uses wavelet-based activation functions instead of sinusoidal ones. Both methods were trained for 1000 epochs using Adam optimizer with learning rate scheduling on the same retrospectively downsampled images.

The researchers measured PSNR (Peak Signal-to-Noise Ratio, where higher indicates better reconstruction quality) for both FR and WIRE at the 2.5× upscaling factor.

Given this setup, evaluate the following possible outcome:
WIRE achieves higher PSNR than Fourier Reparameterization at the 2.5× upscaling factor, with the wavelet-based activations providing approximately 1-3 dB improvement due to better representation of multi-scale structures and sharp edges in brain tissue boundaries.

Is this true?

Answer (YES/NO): NO